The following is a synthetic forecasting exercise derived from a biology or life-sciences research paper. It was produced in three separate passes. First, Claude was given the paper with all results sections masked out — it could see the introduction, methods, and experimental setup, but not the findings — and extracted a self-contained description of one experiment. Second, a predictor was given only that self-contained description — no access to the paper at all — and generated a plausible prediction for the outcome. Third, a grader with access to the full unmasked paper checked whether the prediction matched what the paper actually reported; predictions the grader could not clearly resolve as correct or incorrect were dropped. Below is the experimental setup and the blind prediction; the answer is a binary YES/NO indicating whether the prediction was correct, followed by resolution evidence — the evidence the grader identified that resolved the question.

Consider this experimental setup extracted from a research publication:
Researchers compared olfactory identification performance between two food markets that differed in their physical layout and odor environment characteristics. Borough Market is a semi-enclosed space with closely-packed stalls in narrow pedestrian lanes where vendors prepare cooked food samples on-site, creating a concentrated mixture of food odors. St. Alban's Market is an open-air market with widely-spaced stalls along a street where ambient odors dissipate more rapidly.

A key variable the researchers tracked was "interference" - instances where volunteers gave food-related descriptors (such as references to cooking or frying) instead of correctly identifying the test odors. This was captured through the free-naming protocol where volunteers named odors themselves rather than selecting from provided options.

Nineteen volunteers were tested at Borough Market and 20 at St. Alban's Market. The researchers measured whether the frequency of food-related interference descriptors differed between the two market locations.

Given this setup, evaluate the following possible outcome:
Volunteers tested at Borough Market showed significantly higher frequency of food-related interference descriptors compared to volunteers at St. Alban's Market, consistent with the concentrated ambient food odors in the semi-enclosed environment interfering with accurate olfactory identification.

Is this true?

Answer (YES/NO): YES